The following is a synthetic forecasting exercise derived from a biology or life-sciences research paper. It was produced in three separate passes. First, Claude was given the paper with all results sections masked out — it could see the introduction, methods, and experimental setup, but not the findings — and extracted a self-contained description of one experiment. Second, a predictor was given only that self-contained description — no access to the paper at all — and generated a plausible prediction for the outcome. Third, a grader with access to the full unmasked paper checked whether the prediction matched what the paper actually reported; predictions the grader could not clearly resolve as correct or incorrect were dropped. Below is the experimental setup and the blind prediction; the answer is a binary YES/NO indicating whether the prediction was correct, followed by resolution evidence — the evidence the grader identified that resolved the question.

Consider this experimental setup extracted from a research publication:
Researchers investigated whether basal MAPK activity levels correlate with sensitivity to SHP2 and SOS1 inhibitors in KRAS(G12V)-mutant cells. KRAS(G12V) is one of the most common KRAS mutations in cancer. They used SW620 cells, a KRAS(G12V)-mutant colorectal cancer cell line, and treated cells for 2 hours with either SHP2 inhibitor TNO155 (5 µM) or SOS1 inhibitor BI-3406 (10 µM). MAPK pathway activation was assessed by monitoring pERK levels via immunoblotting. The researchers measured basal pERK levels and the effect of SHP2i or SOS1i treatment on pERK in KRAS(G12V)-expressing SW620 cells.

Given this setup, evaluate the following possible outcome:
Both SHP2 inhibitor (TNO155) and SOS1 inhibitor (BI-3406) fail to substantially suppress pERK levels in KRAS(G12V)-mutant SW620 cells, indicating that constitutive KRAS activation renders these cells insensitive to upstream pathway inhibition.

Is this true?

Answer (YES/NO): YES